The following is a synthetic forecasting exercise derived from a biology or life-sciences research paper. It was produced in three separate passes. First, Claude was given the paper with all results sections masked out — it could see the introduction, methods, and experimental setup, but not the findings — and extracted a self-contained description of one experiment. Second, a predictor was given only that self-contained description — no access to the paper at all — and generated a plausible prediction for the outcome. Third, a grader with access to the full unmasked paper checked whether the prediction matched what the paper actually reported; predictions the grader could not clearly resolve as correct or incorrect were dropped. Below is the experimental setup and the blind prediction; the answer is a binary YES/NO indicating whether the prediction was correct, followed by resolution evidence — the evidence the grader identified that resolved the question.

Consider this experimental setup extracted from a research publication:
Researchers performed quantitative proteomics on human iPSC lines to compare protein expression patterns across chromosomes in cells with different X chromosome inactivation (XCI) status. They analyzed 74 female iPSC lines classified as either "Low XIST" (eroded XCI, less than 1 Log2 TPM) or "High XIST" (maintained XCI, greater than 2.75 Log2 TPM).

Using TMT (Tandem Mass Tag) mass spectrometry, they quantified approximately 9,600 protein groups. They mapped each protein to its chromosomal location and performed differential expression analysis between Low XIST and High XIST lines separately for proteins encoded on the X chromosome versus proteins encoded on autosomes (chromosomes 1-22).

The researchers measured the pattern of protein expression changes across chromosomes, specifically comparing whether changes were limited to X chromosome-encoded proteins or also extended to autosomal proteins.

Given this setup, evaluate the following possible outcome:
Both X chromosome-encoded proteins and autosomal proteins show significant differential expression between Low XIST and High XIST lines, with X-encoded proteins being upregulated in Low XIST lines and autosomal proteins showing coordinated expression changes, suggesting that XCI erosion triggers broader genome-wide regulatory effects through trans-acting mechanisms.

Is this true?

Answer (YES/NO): YES